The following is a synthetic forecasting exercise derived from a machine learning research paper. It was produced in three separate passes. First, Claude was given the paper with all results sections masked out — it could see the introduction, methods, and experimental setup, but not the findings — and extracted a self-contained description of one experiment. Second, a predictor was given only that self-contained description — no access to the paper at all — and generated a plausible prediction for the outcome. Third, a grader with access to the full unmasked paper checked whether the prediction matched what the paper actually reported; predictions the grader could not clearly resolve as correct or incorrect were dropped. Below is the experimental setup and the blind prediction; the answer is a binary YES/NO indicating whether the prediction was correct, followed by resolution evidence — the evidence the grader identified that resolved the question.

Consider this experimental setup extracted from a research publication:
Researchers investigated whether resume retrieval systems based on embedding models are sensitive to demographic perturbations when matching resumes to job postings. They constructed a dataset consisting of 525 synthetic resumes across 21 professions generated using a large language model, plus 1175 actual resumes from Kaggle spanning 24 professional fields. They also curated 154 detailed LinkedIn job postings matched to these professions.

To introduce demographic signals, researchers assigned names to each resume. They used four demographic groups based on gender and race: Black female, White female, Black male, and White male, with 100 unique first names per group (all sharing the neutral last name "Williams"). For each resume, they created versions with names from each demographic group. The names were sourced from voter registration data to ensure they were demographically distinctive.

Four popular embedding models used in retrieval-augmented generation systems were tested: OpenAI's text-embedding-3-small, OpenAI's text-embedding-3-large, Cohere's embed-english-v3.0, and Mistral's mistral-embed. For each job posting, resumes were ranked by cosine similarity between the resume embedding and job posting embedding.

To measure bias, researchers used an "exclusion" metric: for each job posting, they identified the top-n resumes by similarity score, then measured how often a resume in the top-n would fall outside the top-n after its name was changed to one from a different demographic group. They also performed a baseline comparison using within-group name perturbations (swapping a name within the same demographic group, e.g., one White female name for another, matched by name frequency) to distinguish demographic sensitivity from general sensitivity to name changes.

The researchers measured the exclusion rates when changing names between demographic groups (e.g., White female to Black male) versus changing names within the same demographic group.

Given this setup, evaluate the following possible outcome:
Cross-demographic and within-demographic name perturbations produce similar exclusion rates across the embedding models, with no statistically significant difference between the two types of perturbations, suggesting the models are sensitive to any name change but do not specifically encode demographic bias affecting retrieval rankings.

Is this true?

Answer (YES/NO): YES